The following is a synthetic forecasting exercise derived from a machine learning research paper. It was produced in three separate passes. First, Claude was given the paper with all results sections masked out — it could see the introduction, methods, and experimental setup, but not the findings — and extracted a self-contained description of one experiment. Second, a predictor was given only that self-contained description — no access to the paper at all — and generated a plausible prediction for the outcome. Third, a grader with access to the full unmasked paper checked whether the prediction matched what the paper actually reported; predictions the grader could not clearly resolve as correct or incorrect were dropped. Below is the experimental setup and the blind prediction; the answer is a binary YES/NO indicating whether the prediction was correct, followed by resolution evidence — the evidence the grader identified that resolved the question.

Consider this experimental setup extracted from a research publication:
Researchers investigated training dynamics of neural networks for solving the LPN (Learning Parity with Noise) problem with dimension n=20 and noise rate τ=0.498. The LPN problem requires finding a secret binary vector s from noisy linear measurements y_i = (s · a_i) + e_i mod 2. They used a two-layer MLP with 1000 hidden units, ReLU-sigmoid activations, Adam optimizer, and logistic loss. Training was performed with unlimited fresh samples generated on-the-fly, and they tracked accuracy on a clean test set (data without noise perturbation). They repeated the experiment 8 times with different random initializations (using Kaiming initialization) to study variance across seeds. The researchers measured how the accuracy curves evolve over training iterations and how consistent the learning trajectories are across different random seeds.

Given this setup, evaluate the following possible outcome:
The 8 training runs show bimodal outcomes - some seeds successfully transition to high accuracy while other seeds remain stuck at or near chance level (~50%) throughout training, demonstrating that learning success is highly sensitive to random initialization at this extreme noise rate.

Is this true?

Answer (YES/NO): NO